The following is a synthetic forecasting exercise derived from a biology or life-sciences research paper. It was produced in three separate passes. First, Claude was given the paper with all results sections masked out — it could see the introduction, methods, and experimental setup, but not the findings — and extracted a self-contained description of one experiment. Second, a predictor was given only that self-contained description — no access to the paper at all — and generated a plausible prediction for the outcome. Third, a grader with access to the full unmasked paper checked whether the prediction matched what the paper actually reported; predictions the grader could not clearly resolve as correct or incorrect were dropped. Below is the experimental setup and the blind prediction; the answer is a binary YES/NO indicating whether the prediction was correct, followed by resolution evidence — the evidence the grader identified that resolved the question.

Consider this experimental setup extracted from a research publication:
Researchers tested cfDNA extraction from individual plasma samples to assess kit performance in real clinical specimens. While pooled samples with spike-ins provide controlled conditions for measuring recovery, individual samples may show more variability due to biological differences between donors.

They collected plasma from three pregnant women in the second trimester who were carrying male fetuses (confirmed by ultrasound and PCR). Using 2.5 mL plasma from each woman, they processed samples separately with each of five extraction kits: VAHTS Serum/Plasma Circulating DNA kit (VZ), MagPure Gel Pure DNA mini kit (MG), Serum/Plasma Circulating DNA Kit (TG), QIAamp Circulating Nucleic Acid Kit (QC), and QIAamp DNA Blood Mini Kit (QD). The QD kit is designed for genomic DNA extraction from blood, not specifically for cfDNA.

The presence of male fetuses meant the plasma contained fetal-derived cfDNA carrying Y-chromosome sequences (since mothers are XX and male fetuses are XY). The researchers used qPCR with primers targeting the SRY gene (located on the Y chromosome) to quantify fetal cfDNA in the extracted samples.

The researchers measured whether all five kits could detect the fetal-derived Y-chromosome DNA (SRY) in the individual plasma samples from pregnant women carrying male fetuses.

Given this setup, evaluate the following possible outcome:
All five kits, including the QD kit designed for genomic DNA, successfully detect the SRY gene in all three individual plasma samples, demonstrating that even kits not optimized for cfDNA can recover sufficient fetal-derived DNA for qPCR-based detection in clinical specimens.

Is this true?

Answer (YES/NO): YES